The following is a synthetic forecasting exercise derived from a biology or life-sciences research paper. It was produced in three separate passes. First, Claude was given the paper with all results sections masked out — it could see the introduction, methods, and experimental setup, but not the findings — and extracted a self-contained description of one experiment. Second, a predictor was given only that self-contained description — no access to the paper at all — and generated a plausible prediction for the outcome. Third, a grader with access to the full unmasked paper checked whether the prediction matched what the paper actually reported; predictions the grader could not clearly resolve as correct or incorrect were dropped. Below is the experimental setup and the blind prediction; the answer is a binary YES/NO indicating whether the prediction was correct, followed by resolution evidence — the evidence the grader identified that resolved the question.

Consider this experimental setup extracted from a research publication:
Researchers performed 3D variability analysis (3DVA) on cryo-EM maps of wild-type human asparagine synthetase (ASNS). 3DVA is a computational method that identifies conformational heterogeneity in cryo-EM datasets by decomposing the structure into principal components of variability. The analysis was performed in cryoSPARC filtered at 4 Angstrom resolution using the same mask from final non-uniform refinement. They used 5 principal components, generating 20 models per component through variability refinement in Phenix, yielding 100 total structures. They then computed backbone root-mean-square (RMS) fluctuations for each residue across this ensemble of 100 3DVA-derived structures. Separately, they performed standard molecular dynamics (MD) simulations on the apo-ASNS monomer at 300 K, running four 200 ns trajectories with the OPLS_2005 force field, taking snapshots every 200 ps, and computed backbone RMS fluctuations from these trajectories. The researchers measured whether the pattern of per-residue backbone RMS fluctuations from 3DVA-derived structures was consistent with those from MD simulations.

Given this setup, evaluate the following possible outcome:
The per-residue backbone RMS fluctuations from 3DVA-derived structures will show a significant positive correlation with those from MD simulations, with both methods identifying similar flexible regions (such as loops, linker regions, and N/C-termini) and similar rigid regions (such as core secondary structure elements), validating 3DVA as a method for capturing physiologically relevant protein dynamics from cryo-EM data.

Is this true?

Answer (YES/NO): YES